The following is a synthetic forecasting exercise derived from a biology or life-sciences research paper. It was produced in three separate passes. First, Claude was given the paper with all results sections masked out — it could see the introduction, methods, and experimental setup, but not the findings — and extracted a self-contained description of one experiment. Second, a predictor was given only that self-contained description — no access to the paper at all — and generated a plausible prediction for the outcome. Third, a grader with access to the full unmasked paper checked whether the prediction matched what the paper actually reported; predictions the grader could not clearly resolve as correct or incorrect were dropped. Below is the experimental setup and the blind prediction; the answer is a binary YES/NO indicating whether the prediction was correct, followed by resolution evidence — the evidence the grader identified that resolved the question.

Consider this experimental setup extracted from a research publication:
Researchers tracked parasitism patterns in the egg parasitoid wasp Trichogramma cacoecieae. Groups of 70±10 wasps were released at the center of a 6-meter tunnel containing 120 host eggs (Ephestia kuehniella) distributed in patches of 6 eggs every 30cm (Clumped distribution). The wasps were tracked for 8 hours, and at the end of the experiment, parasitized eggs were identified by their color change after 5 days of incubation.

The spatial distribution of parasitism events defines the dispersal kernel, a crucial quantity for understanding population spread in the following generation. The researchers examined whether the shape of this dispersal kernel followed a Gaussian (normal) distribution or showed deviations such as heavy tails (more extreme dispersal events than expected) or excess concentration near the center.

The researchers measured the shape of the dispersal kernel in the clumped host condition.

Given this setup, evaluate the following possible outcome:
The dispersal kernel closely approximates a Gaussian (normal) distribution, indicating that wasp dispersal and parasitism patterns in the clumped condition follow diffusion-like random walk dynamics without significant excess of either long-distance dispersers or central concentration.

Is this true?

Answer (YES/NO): NO